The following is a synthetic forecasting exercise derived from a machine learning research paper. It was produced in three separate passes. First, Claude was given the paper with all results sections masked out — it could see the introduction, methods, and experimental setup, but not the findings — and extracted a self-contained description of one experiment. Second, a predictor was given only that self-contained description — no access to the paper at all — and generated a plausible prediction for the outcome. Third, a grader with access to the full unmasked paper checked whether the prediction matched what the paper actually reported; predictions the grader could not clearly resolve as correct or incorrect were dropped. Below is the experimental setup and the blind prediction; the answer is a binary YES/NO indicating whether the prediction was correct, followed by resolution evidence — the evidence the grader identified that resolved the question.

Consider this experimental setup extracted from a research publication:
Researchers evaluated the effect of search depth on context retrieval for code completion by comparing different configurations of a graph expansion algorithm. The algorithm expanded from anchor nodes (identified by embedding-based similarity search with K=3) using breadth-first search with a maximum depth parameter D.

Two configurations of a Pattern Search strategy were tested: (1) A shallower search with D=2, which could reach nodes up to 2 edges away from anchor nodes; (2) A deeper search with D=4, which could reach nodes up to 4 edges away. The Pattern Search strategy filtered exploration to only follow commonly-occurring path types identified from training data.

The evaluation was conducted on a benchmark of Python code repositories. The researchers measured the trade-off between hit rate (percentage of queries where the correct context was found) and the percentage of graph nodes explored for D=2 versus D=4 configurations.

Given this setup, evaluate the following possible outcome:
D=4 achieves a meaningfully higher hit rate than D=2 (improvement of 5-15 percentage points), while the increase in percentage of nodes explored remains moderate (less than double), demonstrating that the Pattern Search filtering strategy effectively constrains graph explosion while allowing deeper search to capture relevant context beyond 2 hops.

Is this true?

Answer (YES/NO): NO